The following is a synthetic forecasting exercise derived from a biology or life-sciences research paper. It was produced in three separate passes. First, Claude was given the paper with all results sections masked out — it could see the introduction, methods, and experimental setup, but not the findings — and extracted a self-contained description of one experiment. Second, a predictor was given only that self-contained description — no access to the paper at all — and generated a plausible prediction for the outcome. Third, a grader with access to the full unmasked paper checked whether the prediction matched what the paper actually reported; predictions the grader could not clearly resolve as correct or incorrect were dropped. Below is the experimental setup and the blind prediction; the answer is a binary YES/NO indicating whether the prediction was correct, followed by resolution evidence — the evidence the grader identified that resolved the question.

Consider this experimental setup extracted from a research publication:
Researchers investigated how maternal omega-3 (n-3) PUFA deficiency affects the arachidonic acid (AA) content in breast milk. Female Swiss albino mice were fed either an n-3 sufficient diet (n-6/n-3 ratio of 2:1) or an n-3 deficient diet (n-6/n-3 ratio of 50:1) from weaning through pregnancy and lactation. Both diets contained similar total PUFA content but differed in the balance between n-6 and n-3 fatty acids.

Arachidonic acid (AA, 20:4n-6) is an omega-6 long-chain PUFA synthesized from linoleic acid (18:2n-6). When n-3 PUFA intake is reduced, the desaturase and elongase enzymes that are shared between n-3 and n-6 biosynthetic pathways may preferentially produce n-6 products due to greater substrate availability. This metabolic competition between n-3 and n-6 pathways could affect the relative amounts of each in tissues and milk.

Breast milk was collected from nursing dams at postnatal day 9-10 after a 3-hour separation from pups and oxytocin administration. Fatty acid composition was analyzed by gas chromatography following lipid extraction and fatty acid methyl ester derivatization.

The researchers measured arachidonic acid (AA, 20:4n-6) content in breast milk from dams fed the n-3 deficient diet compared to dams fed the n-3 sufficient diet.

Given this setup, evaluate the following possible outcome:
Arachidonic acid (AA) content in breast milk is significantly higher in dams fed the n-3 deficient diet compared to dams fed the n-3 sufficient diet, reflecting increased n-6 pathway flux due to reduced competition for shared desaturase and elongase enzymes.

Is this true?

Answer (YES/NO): NO